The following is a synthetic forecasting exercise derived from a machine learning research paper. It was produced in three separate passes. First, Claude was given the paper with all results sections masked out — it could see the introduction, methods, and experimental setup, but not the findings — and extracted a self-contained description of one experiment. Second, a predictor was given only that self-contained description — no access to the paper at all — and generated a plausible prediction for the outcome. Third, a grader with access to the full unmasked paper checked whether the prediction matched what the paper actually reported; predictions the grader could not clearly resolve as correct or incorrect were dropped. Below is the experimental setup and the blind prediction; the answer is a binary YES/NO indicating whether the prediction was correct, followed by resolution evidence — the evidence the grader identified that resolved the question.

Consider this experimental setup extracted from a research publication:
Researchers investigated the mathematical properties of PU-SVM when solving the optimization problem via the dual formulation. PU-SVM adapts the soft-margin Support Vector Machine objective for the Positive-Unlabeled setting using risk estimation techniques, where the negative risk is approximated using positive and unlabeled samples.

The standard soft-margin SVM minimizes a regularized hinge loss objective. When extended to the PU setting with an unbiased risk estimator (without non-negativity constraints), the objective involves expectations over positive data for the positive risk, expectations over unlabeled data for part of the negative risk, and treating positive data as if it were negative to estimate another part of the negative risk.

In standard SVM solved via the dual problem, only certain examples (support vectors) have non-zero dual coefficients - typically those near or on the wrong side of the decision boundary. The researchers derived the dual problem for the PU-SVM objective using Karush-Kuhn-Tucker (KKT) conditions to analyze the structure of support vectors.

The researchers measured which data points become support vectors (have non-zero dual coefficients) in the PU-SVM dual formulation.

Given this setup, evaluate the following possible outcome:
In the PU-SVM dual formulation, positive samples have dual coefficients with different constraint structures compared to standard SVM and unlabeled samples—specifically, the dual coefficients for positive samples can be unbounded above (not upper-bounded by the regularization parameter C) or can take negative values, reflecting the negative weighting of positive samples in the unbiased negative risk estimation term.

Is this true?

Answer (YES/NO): NO